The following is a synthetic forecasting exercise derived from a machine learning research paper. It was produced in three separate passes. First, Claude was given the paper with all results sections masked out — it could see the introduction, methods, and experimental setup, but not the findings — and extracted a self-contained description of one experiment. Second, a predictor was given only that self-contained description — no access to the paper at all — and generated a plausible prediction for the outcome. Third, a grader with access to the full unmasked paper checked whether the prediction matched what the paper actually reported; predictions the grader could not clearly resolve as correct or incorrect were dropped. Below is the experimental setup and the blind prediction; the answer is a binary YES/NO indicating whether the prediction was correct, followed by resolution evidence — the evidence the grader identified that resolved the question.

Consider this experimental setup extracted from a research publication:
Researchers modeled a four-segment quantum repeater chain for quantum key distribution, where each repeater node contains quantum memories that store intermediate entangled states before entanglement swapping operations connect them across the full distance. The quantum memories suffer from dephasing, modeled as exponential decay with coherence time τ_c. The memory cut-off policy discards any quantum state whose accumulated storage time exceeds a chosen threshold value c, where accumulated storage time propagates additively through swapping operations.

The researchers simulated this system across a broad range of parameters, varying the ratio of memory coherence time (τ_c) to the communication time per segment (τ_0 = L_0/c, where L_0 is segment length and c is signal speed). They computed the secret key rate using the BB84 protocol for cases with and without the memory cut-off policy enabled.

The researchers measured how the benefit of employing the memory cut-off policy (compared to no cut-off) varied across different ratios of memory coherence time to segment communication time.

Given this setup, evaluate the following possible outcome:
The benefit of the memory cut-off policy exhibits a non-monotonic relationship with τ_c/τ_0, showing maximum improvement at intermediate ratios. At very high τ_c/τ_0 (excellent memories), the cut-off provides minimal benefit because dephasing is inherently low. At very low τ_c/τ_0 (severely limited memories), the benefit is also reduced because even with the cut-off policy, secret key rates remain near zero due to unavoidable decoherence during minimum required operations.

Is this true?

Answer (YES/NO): NO